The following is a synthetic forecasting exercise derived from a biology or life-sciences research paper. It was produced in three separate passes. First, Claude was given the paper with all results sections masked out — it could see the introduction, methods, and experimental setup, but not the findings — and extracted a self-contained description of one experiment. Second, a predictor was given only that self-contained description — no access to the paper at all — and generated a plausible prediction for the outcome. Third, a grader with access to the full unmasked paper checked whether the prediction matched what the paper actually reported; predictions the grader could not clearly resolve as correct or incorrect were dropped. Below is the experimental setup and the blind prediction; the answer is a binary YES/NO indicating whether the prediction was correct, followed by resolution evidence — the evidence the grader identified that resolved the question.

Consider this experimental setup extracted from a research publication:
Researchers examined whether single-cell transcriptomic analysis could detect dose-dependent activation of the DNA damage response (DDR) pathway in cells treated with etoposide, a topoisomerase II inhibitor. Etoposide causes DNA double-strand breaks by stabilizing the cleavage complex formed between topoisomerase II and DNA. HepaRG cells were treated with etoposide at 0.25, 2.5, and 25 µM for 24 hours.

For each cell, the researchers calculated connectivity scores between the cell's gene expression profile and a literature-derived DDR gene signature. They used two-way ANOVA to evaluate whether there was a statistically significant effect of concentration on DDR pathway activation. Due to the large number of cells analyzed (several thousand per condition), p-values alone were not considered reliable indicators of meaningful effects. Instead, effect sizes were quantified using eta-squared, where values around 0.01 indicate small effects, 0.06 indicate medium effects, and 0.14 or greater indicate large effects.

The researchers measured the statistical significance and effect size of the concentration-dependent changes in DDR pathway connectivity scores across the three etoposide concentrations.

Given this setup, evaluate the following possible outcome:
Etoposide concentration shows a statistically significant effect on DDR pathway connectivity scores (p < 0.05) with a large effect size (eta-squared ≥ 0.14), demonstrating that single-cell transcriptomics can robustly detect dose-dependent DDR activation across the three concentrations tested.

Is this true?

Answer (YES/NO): NO